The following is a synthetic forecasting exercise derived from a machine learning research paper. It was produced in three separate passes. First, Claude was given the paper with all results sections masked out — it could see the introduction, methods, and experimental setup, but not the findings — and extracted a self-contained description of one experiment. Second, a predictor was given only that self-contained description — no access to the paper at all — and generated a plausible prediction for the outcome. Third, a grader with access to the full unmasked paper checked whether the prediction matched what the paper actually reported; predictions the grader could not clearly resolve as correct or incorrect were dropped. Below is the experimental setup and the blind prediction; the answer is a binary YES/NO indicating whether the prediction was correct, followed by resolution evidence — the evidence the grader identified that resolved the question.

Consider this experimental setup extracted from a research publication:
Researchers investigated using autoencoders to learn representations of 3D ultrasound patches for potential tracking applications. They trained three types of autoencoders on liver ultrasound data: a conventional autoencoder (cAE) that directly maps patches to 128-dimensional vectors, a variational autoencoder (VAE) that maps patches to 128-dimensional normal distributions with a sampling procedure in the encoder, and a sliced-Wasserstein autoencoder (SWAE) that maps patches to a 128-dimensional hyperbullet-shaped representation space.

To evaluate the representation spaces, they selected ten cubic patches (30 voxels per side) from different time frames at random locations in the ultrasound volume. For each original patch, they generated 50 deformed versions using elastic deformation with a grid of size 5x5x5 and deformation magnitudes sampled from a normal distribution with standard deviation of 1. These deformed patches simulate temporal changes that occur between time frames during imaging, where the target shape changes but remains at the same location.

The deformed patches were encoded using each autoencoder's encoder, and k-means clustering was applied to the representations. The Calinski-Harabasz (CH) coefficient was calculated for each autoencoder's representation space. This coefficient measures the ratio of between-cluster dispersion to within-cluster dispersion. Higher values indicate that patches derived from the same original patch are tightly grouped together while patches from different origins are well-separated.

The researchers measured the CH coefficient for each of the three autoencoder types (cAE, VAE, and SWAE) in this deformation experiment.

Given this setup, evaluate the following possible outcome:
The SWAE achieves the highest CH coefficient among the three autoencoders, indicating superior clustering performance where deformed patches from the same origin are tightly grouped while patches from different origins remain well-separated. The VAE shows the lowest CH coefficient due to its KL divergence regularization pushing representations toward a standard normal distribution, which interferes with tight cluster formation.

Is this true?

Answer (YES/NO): YES